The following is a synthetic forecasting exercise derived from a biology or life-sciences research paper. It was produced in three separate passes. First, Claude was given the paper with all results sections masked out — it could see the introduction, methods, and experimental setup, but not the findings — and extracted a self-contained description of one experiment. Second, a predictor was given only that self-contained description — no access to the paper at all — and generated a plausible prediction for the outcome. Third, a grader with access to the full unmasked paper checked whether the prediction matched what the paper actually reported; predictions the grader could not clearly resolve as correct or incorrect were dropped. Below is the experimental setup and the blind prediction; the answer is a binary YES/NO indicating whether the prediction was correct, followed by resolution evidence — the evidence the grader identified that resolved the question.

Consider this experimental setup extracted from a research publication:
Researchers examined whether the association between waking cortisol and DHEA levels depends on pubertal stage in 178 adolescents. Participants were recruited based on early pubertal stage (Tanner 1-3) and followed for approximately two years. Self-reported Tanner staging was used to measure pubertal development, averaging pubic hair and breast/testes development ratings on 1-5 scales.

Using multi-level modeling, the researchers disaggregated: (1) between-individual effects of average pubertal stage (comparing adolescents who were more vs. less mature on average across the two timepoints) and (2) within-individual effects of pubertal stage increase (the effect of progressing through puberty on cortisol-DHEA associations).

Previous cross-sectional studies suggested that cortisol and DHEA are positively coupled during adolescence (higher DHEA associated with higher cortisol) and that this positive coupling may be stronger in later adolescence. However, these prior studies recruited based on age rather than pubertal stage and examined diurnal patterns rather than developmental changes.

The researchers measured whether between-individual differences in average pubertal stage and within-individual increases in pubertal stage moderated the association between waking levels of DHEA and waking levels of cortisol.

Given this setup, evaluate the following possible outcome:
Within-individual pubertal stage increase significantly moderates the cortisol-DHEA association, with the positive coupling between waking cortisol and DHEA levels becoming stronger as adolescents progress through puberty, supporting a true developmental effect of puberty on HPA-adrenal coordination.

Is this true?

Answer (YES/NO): YES